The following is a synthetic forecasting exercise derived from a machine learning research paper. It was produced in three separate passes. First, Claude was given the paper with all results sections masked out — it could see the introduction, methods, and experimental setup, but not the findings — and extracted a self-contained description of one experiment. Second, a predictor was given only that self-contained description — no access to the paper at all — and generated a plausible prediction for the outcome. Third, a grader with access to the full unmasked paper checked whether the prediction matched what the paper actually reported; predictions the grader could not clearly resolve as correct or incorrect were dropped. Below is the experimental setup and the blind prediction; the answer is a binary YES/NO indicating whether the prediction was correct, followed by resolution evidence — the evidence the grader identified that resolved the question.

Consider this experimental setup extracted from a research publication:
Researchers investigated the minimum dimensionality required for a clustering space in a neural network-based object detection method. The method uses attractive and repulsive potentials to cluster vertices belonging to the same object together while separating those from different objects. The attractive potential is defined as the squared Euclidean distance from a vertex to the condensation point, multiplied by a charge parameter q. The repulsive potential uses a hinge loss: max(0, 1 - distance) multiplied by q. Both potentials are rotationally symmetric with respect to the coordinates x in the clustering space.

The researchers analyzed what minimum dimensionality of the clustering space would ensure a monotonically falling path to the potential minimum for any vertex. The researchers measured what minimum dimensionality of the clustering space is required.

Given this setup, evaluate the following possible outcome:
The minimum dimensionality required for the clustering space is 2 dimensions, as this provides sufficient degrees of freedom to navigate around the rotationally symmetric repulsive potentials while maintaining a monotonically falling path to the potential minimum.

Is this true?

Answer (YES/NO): YES